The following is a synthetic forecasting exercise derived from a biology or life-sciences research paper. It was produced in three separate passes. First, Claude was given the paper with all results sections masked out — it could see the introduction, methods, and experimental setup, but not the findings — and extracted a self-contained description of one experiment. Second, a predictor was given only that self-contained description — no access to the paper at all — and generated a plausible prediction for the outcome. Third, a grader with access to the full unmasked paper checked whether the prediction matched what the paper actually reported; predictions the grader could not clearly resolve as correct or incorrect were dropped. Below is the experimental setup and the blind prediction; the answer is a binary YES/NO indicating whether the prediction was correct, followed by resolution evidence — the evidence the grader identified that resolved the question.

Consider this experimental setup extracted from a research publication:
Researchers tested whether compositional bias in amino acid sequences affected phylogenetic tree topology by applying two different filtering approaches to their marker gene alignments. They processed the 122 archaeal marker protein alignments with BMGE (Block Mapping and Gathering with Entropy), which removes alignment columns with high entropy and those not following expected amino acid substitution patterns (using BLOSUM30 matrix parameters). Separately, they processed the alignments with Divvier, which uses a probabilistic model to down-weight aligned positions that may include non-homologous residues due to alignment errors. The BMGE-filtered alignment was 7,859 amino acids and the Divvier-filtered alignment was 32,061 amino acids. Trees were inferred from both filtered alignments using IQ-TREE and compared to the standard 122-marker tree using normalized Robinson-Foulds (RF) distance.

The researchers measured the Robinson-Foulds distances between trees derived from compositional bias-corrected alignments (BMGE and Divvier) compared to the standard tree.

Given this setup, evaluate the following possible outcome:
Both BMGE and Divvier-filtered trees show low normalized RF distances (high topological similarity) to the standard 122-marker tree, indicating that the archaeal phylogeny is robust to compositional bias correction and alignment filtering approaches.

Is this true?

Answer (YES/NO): YES